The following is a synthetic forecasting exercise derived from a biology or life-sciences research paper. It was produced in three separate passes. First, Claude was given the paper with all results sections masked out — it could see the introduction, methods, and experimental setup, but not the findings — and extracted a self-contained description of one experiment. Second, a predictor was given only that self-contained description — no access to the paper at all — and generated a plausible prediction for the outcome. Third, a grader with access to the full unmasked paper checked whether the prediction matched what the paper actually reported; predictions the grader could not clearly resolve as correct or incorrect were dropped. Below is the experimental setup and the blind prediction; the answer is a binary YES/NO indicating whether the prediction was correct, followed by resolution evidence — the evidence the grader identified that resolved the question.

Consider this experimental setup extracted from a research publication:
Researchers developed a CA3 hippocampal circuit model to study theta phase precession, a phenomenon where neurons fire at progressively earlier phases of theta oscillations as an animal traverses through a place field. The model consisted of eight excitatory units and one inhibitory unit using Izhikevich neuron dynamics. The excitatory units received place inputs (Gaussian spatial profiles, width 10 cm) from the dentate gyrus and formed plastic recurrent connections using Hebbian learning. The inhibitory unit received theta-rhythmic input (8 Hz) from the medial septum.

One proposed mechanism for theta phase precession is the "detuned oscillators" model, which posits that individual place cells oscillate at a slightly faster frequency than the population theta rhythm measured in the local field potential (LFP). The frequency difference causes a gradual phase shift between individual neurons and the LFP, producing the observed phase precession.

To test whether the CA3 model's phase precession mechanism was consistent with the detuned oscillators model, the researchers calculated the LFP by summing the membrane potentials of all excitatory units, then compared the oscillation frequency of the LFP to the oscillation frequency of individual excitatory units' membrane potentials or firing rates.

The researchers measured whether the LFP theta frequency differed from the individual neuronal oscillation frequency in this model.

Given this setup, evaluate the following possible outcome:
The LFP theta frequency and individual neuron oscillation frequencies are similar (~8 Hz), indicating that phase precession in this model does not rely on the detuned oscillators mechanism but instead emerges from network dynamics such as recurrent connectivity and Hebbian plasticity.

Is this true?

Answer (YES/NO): YES